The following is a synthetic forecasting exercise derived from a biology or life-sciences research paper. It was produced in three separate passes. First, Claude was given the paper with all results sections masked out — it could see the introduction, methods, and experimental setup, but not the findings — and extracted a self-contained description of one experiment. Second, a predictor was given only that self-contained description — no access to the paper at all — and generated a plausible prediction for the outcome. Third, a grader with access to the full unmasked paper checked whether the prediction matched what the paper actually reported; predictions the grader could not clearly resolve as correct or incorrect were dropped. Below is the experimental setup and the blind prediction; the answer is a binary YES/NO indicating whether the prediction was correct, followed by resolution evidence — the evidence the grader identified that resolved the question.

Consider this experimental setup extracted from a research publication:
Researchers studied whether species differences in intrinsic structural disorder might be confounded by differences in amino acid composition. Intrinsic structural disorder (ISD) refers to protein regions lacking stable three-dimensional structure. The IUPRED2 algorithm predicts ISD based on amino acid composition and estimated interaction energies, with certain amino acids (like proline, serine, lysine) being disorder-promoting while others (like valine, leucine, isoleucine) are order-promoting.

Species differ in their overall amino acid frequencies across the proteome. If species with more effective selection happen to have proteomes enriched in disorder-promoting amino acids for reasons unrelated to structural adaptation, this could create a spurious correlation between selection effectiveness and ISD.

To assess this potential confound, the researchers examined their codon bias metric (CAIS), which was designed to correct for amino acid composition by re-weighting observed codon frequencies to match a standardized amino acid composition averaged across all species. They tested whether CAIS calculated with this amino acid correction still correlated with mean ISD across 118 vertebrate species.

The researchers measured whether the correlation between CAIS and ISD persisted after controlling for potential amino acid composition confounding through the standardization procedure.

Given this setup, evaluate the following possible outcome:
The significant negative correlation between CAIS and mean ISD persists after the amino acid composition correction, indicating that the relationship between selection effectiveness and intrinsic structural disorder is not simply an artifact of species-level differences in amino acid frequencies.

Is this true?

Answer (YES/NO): NO